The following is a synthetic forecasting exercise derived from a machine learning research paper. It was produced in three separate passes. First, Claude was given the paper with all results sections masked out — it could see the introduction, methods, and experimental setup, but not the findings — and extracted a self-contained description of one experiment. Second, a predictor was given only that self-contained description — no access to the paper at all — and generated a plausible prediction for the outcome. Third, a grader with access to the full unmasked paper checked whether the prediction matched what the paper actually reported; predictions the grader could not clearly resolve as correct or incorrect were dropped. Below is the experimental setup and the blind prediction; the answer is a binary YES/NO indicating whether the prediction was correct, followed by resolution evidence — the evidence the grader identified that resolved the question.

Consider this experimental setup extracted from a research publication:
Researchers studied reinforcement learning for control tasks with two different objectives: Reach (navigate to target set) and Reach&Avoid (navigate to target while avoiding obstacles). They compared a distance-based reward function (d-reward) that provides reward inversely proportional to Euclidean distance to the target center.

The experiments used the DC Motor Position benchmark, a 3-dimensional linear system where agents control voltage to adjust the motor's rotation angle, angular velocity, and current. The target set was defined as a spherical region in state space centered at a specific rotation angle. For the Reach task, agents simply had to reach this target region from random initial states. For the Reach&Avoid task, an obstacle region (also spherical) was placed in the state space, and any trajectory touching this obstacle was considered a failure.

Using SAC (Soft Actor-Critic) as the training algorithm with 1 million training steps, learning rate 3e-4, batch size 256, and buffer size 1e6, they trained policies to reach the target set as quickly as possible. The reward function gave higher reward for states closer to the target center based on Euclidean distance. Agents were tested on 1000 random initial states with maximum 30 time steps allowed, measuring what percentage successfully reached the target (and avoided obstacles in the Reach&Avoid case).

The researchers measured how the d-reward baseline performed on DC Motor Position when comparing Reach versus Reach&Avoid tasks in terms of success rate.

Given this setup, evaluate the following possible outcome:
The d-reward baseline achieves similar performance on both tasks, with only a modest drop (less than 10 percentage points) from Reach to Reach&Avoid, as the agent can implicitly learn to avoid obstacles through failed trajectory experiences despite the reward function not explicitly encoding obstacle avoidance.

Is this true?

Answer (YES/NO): NO